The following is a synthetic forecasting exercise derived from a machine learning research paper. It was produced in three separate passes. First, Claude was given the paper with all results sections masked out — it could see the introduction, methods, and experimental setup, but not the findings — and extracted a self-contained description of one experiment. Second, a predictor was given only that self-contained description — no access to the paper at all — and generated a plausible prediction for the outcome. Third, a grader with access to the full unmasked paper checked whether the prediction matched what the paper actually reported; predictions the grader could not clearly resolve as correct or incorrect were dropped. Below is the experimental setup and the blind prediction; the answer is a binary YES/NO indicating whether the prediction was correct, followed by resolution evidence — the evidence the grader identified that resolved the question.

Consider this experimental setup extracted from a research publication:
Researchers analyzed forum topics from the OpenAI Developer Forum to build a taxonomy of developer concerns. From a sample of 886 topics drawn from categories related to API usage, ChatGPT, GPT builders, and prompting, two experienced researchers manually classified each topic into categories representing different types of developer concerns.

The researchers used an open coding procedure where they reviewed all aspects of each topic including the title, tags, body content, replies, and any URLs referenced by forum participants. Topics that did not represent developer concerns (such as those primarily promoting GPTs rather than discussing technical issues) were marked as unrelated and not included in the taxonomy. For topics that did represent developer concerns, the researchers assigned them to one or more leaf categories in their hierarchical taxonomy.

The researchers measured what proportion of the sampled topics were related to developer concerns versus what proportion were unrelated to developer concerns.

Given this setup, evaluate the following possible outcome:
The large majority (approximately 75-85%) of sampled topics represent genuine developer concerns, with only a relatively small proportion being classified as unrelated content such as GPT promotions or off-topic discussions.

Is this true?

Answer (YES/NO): YES